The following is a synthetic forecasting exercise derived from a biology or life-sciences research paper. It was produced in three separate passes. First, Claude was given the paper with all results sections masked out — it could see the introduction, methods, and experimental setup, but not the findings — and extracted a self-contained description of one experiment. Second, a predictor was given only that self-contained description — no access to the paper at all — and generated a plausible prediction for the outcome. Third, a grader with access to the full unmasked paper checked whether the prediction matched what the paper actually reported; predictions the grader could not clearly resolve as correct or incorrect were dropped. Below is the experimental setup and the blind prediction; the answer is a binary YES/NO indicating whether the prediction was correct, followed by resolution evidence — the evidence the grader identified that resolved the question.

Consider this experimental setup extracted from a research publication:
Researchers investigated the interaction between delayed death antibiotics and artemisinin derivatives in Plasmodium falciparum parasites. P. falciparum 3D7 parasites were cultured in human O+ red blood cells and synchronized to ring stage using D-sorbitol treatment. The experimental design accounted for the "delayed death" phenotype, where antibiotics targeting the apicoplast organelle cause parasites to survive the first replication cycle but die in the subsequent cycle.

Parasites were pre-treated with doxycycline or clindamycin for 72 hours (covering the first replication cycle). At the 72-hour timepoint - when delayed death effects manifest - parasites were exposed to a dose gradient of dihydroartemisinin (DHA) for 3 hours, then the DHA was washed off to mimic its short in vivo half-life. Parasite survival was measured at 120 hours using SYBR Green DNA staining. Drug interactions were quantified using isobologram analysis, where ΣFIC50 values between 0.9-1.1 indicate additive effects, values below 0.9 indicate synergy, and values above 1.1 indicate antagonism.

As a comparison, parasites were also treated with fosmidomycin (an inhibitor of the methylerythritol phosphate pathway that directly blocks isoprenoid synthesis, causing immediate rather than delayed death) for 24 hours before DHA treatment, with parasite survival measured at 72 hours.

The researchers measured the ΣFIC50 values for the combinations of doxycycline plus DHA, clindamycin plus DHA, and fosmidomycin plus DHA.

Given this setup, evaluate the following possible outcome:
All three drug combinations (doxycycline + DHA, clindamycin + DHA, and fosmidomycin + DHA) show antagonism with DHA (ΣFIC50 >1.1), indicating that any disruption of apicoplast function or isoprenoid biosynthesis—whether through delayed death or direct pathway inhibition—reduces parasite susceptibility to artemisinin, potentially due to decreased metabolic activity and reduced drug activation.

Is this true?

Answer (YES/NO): YES